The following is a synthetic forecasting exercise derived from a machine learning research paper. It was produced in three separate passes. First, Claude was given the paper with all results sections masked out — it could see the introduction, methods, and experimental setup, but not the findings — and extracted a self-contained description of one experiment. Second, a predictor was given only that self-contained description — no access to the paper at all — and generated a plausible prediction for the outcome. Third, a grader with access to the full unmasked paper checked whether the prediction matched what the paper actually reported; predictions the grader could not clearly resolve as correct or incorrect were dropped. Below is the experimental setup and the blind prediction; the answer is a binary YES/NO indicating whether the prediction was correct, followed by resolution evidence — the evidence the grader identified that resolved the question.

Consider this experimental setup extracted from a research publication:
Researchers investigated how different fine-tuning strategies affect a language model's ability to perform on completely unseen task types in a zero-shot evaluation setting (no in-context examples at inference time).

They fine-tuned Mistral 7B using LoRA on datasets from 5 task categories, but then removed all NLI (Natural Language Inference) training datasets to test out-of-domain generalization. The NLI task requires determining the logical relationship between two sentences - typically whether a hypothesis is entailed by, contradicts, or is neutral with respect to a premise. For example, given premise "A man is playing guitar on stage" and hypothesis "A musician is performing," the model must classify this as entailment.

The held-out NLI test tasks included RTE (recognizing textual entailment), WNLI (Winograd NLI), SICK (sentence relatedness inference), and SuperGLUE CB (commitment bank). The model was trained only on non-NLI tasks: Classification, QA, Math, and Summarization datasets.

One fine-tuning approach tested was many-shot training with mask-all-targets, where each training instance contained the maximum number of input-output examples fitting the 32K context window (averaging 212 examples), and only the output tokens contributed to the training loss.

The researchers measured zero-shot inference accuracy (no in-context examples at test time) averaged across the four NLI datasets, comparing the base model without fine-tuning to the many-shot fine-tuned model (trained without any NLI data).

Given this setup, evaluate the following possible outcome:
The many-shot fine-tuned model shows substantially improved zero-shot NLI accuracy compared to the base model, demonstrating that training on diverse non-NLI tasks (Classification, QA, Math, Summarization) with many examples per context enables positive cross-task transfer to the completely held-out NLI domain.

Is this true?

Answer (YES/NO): YES